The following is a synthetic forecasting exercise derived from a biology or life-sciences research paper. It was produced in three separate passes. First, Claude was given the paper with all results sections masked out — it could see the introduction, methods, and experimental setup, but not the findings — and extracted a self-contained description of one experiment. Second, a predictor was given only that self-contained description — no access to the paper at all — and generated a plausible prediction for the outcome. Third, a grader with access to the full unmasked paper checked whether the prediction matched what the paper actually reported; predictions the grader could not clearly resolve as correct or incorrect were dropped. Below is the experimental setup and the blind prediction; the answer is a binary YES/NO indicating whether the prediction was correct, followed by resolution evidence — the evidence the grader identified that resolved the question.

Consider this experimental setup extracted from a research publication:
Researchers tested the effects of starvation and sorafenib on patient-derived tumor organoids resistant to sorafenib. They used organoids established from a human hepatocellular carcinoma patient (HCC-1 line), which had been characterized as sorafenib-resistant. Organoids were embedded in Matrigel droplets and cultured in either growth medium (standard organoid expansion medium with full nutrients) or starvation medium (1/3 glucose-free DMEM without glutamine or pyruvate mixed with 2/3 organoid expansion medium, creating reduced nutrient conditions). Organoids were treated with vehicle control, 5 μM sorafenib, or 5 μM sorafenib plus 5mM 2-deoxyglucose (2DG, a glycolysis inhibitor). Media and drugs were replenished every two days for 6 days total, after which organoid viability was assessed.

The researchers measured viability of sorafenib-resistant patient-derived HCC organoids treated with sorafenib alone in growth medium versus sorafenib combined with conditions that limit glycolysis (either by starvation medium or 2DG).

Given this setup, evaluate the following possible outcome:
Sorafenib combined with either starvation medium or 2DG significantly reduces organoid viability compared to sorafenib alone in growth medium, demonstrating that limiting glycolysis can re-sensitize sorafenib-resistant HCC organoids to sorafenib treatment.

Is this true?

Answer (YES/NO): YES